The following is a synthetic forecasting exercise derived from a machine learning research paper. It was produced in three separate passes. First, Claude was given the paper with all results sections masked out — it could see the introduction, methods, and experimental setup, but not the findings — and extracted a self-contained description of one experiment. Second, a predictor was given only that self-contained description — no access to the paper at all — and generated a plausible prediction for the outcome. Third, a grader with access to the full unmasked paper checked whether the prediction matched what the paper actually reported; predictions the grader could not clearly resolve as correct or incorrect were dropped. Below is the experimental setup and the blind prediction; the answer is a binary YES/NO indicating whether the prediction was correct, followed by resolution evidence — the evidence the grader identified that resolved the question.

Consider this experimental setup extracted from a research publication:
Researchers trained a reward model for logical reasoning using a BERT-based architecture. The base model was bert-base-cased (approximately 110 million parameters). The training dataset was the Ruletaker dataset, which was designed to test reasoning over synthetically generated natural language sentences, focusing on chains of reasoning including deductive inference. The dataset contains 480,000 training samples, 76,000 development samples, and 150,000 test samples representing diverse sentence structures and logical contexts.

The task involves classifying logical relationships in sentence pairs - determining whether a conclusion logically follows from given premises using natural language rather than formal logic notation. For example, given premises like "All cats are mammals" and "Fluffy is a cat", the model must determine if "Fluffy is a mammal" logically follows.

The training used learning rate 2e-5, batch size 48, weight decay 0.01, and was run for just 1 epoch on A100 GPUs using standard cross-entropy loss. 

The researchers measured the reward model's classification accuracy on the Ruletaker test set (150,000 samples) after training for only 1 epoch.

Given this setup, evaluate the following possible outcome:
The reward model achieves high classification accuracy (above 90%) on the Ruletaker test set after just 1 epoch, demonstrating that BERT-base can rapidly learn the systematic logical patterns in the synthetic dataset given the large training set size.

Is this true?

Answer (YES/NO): YES